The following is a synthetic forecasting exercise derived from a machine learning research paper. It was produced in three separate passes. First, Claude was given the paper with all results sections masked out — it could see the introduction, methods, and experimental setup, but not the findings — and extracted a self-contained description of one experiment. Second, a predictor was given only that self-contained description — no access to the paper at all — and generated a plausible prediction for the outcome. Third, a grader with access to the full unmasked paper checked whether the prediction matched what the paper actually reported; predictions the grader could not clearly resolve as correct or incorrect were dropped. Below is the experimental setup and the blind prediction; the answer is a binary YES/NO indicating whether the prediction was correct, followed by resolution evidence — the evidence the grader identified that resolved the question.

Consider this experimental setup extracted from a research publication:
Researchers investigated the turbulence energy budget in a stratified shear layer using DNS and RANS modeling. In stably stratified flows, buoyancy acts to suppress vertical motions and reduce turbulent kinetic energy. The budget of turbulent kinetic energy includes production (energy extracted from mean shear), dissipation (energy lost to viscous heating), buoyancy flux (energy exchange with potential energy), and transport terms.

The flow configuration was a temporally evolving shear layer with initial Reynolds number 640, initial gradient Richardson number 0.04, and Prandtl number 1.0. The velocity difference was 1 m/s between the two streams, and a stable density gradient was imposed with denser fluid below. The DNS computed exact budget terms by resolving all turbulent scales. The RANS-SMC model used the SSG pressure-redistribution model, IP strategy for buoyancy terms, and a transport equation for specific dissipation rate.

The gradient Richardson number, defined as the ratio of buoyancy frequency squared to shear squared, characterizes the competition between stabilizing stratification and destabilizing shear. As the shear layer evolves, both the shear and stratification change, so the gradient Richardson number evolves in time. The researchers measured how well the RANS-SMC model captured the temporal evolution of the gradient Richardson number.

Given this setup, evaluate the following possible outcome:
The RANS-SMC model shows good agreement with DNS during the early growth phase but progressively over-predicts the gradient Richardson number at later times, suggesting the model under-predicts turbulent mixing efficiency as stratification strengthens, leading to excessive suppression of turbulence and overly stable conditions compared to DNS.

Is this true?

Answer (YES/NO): NO